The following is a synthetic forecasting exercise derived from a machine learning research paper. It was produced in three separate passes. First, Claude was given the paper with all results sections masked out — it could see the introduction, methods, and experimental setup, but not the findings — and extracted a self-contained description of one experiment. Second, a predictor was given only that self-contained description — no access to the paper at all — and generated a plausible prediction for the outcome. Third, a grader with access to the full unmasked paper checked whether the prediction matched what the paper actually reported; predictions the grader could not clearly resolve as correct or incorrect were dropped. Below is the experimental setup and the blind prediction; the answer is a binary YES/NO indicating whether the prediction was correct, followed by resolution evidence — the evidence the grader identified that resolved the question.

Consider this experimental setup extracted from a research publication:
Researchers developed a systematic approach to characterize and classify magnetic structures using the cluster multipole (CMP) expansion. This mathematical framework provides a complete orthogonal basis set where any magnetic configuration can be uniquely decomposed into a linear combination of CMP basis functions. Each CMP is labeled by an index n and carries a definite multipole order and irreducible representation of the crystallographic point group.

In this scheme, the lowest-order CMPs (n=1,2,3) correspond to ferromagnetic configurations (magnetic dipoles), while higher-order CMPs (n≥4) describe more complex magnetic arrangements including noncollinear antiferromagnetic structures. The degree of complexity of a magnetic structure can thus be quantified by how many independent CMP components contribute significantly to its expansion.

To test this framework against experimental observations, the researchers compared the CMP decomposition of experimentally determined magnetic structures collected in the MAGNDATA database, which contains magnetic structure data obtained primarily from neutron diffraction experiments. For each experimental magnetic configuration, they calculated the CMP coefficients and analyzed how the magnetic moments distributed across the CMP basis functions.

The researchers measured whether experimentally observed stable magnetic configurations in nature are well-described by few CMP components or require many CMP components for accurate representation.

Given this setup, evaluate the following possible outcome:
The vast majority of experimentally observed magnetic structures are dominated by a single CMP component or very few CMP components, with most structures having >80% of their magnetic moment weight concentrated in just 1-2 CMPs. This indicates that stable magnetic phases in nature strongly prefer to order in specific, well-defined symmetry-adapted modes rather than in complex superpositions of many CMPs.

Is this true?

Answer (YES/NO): NO